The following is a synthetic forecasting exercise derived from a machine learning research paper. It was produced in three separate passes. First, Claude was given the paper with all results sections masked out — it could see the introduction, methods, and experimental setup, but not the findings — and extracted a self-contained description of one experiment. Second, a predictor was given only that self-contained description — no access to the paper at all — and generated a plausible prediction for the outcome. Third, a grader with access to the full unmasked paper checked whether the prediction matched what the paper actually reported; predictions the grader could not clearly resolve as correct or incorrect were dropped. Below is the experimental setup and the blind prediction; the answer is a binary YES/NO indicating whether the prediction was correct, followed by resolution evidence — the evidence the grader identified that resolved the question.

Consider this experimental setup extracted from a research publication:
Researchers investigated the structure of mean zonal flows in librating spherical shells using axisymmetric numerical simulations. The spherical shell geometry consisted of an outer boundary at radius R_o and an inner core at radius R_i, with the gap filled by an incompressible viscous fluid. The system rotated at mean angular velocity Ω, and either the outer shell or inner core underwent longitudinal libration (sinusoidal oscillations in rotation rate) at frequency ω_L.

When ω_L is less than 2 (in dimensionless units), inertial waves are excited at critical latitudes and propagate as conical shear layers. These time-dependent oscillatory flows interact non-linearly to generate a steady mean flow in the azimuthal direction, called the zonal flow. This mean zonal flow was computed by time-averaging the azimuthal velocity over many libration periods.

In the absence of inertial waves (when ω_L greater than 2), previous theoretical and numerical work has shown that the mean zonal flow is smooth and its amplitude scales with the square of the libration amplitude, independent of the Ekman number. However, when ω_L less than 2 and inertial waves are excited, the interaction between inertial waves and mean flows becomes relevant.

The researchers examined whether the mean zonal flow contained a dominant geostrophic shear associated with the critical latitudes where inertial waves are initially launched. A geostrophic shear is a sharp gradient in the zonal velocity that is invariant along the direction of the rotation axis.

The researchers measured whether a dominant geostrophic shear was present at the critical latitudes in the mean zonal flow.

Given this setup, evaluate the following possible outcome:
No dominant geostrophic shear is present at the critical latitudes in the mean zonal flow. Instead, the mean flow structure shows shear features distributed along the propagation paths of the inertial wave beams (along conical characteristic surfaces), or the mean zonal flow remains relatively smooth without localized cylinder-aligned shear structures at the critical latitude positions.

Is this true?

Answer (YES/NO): NO